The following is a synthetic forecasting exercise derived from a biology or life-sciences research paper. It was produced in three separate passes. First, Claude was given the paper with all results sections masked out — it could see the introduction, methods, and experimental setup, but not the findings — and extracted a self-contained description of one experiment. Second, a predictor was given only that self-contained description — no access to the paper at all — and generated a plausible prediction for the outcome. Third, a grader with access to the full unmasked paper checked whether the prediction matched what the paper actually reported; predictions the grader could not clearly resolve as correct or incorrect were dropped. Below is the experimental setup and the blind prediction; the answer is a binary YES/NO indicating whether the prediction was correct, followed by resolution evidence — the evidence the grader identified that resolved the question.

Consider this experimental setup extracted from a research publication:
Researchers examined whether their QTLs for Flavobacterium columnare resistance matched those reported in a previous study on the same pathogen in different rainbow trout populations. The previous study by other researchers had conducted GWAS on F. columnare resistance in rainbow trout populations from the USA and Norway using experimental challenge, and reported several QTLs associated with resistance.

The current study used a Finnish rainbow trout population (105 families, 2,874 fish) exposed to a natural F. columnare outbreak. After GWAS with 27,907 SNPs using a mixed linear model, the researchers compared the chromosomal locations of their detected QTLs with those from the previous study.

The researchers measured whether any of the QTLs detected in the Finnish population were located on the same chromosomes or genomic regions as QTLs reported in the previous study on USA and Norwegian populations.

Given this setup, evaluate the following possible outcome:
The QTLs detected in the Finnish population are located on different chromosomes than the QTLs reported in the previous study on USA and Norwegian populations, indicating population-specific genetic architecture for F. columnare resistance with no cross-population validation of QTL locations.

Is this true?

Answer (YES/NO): YES